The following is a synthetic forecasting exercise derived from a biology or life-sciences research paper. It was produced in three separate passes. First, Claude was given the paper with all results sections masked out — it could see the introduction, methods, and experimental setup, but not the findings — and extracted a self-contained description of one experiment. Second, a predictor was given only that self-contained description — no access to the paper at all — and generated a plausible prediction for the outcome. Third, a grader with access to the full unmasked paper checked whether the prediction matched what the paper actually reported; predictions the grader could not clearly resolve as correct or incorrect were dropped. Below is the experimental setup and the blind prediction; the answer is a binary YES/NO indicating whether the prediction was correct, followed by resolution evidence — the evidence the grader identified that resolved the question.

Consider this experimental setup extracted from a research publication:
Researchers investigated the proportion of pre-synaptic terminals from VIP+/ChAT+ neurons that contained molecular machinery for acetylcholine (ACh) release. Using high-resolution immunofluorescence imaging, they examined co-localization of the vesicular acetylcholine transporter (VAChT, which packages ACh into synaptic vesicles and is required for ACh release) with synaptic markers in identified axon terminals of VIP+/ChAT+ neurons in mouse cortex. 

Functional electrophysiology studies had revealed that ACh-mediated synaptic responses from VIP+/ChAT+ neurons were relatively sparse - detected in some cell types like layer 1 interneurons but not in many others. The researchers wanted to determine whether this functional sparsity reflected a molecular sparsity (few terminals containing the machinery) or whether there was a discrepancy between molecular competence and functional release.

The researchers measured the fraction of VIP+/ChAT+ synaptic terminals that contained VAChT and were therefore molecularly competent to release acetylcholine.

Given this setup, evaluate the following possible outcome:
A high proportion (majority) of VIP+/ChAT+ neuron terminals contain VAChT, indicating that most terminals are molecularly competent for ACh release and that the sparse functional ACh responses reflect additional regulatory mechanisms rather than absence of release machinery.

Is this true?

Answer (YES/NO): YES